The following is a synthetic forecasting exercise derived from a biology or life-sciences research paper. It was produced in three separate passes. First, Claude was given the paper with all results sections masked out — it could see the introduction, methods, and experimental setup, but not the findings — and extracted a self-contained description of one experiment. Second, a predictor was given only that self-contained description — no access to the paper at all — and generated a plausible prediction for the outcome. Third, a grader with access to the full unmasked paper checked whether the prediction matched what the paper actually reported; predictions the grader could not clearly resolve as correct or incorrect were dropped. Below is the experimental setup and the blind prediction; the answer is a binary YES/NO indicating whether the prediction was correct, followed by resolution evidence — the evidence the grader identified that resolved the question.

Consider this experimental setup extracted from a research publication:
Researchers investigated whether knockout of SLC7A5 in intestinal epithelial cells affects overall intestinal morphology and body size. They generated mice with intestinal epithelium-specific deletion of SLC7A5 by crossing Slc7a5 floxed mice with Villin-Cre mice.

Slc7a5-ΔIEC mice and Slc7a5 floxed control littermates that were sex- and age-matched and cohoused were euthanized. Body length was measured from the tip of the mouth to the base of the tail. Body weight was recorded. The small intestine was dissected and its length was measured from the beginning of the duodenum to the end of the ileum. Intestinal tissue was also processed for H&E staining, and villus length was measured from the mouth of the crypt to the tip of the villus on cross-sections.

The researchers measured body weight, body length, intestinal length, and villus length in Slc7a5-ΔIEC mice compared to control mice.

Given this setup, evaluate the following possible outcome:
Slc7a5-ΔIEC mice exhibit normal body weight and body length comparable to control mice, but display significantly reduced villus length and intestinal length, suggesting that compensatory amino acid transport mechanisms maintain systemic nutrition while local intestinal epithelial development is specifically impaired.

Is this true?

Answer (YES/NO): NO